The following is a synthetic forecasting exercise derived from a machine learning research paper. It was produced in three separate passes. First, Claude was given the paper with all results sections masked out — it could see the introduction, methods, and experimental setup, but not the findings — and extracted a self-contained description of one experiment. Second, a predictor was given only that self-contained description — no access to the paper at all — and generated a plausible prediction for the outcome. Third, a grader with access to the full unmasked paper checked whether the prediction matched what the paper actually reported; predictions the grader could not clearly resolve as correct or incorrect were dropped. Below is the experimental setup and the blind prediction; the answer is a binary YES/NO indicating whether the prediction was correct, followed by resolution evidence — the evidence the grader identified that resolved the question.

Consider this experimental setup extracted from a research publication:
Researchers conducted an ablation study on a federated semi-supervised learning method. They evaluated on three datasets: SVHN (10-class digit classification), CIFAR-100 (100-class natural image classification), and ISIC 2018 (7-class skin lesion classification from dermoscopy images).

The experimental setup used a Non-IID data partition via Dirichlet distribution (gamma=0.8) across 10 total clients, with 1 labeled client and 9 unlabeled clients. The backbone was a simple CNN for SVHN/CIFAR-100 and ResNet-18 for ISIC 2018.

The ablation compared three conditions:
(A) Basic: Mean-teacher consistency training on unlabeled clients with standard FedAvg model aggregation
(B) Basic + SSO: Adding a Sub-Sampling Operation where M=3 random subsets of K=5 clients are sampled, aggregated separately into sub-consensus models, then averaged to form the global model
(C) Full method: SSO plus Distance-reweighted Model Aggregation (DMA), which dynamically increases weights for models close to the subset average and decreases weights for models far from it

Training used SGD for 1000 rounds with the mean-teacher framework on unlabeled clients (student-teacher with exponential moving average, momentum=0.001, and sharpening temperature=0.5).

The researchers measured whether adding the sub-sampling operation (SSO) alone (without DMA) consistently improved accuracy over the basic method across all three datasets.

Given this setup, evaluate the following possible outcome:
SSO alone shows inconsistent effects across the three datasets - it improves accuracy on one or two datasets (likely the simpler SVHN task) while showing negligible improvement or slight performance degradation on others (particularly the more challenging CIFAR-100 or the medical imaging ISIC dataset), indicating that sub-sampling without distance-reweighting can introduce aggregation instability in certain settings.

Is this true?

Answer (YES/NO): NO